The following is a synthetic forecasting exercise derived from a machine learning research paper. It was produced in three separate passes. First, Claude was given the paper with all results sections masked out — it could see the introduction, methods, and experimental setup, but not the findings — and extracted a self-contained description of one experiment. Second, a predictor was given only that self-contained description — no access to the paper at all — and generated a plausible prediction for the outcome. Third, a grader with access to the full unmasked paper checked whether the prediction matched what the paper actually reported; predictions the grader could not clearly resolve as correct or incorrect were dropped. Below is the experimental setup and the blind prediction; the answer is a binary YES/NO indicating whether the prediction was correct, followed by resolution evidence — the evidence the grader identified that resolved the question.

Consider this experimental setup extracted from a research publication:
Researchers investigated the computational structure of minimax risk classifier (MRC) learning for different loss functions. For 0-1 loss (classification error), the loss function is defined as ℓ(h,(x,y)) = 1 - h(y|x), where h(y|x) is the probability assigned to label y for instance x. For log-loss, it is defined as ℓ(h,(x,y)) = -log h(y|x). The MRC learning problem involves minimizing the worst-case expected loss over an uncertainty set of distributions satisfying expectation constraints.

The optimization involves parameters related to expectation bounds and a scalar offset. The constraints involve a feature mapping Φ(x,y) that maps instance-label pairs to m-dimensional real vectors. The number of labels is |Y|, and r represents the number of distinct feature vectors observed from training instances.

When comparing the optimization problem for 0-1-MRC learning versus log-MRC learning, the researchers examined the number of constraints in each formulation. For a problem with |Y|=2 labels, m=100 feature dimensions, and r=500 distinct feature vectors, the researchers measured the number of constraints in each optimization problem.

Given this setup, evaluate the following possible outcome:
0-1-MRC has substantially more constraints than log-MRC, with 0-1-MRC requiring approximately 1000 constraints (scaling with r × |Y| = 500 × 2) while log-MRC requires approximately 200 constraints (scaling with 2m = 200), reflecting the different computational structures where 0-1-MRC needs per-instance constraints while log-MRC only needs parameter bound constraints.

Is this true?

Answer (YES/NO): NO